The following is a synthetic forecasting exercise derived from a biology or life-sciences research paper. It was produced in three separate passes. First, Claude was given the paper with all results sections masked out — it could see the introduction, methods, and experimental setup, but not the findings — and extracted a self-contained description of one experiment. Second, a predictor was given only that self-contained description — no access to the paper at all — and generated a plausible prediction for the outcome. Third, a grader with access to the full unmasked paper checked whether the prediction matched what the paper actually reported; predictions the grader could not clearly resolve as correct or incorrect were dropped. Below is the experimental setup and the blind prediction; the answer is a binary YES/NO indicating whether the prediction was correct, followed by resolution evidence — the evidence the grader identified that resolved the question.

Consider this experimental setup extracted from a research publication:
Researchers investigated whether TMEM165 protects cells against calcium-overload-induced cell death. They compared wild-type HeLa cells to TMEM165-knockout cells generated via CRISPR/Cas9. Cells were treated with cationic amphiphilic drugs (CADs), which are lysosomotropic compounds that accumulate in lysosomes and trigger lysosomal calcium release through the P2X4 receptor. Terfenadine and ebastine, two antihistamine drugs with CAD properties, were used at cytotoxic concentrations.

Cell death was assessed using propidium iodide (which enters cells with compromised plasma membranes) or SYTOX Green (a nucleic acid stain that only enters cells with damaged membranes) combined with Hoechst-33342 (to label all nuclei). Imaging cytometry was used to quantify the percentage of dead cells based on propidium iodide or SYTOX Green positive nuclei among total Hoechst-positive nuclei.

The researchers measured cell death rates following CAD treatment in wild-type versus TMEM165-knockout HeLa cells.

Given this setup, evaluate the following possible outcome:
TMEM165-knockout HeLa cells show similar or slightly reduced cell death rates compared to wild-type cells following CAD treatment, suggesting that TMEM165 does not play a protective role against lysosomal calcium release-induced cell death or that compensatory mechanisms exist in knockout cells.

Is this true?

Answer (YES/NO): NO